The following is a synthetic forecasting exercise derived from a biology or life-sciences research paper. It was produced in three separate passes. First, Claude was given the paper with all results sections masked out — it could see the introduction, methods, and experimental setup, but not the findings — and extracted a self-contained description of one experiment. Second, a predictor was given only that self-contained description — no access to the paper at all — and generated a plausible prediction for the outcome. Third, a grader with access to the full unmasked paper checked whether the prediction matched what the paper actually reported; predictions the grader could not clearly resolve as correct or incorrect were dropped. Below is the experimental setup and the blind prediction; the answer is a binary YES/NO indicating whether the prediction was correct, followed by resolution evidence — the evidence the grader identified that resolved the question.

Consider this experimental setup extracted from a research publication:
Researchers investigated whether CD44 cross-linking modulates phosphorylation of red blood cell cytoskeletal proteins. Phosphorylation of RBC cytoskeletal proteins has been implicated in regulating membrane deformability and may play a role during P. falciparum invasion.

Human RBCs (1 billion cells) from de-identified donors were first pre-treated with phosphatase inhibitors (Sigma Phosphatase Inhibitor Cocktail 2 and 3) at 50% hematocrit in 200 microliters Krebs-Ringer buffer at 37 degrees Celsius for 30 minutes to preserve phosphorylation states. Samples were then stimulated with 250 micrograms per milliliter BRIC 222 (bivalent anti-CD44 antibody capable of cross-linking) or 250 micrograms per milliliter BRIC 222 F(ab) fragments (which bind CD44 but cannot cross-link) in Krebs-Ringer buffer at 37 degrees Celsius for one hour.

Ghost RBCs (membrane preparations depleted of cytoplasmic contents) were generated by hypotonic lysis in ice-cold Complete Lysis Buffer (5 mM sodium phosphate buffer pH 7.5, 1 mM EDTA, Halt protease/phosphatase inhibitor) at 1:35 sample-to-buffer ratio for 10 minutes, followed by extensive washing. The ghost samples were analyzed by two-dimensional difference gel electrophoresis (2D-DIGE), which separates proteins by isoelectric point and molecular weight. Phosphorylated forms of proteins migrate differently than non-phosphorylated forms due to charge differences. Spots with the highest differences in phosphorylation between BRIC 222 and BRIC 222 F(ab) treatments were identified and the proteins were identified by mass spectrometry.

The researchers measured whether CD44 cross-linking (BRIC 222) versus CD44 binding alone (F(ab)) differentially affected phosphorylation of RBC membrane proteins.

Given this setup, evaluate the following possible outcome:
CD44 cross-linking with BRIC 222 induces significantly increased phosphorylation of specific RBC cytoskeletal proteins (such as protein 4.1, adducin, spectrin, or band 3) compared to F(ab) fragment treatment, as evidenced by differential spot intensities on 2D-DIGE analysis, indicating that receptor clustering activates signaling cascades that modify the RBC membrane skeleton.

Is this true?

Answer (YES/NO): YES